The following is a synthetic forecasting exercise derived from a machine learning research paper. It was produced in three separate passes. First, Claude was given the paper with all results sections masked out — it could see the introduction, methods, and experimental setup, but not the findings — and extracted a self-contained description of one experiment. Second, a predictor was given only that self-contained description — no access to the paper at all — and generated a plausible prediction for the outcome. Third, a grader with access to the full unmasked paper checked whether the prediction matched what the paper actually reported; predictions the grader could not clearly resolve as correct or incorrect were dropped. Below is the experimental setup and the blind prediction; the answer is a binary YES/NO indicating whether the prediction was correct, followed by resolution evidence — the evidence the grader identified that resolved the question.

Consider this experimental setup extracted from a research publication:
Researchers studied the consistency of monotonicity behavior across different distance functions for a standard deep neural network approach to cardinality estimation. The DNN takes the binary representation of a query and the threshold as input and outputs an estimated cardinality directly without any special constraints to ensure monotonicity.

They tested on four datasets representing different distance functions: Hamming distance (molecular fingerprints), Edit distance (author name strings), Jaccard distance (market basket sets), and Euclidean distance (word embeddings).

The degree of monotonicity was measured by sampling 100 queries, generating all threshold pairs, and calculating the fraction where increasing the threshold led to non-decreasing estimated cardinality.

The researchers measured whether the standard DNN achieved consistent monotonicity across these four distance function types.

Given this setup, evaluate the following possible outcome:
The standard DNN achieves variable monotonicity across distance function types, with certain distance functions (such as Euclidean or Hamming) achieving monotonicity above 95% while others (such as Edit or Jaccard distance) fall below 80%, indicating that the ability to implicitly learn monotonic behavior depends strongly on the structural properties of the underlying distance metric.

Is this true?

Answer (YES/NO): NO